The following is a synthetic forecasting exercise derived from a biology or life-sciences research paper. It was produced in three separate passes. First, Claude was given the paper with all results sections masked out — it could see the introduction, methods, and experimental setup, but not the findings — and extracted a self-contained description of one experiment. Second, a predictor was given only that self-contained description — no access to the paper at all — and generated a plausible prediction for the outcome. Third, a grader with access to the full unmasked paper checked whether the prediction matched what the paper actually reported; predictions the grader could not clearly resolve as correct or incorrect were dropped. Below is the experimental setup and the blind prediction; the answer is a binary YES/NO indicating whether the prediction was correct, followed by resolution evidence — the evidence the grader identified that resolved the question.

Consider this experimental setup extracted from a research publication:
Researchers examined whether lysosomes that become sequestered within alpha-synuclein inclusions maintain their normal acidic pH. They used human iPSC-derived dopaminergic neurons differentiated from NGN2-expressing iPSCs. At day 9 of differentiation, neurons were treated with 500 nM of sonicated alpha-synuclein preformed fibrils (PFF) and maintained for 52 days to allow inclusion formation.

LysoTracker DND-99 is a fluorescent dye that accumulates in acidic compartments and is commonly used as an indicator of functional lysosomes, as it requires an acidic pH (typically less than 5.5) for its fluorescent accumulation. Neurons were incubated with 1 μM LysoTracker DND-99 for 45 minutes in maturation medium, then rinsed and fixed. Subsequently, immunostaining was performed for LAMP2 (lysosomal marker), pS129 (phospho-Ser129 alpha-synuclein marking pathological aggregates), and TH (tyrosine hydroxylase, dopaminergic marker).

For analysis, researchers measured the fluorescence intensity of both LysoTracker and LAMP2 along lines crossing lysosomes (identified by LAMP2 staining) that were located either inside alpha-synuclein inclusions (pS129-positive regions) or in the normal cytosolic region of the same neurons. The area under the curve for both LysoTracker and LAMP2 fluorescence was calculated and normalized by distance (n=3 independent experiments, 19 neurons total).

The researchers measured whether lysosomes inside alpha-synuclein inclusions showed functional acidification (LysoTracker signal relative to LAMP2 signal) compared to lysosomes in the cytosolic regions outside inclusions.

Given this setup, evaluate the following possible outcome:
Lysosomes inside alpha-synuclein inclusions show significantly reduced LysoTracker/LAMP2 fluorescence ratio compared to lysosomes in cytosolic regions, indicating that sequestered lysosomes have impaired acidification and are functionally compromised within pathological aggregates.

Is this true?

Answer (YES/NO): YES